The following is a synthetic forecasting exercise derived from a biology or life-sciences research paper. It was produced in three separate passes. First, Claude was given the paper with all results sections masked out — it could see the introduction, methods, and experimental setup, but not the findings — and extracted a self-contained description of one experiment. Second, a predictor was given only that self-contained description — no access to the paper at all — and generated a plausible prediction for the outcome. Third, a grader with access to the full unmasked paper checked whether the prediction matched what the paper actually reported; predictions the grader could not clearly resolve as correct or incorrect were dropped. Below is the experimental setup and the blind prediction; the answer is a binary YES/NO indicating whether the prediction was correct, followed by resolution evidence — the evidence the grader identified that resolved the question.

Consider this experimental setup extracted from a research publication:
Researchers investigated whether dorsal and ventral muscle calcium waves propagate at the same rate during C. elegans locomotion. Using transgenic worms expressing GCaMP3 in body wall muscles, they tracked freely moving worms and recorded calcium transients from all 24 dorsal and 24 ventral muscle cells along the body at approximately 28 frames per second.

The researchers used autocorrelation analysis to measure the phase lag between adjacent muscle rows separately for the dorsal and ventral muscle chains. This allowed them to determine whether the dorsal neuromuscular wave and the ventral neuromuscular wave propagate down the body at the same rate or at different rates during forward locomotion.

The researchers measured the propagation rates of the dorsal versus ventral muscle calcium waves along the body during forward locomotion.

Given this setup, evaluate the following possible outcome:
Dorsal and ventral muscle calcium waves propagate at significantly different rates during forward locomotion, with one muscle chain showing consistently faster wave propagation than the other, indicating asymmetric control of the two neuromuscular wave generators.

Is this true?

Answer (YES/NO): YES